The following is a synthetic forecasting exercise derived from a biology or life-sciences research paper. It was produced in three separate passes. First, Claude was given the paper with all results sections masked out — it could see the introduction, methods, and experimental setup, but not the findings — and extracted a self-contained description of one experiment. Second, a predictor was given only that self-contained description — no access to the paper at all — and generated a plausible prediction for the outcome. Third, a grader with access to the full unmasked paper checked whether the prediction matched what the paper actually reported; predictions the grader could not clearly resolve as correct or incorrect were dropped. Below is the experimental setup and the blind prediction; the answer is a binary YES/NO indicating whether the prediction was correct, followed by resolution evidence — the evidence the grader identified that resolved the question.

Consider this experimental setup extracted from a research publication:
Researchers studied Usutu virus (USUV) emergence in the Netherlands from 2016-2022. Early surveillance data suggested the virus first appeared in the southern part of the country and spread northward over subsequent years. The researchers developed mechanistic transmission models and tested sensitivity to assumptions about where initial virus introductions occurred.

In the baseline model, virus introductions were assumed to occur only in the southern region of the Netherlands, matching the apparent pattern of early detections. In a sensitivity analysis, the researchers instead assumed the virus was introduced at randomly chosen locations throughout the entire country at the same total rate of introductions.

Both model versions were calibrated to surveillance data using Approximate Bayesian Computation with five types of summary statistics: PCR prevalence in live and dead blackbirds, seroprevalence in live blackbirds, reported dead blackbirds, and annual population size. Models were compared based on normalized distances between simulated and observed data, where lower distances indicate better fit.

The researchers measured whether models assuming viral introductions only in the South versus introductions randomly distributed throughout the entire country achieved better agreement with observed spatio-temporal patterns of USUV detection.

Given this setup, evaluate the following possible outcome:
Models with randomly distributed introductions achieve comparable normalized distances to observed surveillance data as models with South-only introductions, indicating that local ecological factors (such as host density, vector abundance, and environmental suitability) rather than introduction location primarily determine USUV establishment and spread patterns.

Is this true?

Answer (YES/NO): NO